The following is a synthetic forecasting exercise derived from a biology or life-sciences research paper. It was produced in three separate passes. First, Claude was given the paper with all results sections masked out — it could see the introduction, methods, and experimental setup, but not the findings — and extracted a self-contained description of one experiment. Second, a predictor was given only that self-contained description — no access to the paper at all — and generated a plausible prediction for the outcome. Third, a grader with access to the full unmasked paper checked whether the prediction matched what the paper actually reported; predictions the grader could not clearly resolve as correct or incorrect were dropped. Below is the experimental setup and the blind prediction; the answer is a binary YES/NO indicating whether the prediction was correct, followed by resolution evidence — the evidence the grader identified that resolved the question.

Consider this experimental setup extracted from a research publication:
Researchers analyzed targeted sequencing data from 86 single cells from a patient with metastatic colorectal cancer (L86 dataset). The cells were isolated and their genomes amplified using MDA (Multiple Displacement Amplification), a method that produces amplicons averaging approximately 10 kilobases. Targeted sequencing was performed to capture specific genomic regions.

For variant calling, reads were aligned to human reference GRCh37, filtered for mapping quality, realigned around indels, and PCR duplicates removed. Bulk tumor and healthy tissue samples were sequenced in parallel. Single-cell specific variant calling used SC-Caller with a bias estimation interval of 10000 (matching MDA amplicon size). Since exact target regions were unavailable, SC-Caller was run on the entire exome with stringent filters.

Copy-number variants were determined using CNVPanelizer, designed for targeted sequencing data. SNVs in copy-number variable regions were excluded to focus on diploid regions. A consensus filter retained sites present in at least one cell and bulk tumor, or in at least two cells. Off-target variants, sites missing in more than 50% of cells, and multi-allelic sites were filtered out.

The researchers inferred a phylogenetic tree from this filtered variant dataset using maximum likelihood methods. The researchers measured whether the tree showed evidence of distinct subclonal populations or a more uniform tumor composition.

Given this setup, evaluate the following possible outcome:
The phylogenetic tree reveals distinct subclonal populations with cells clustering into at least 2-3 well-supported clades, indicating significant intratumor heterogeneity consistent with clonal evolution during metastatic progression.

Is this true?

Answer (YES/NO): NO